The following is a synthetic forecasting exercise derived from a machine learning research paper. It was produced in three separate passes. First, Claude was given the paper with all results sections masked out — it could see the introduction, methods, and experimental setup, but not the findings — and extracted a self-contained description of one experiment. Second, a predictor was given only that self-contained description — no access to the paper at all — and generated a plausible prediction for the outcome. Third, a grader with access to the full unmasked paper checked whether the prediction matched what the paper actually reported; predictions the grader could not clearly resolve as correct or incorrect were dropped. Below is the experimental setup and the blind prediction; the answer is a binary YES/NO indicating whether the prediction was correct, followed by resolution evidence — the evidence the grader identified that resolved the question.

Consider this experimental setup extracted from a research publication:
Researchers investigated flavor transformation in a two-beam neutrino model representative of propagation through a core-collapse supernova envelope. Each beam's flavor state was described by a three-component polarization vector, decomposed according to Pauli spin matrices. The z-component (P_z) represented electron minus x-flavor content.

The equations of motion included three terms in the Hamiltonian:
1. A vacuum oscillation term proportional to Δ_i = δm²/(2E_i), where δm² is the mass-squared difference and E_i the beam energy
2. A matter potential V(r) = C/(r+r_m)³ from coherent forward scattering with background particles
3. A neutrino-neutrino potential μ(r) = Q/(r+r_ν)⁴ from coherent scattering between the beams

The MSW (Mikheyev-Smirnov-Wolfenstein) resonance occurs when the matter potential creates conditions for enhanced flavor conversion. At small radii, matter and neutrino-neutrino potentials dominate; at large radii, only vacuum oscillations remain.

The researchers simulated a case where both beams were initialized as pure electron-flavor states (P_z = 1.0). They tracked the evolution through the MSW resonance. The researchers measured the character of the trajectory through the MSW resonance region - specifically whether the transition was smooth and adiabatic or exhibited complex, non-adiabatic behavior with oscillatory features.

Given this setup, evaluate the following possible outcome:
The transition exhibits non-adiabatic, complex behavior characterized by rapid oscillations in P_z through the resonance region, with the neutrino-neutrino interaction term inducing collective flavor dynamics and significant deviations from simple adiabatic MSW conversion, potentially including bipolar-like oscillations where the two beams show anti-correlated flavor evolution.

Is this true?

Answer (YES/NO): NO